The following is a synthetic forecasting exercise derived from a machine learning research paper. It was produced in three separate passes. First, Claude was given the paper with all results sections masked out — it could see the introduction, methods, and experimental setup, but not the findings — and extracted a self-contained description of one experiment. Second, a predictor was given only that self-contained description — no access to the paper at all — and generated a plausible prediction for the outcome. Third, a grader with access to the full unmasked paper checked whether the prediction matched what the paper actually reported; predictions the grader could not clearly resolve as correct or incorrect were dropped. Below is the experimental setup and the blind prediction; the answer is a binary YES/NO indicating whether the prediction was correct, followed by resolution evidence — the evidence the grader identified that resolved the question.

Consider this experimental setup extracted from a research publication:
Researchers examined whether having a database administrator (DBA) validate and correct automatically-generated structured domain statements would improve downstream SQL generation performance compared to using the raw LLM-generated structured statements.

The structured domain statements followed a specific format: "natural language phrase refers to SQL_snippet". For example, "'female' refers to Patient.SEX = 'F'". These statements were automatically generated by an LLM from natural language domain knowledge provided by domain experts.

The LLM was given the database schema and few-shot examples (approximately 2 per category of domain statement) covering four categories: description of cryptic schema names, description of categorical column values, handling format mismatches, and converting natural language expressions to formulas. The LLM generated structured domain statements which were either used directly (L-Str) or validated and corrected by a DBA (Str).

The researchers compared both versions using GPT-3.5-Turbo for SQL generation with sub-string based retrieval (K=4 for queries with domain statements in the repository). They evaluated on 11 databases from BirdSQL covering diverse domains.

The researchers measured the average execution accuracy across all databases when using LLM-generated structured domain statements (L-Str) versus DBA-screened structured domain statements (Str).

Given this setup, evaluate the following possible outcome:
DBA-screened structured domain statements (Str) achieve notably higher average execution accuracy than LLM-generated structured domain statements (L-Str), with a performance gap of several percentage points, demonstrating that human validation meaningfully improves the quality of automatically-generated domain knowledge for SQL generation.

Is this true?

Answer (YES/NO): YES